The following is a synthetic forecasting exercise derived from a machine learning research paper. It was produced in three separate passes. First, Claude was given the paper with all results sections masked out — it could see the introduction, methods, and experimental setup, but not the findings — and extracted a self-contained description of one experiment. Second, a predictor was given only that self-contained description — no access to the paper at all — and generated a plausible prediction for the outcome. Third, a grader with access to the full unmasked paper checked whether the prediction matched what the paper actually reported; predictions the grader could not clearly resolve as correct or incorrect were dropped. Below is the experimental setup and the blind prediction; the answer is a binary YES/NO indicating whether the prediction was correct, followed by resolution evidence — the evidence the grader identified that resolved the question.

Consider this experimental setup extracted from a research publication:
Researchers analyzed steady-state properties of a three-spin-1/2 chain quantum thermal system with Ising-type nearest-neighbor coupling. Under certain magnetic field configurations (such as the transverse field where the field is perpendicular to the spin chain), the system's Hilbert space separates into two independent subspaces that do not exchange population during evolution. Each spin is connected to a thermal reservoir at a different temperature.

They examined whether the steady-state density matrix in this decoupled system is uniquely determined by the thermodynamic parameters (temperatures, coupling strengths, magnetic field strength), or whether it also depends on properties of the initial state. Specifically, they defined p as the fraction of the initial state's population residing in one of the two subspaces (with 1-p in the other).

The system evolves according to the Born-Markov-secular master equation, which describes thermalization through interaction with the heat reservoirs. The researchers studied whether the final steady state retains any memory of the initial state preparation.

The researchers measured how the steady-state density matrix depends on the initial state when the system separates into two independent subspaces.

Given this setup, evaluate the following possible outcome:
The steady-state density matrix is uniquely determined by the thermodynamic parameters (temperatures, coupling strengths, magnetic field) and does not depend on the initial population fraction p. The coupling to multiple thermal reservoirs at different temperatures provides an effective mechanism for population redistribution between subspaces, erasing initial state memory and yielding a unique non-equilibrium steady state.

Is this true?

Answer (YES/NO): NO